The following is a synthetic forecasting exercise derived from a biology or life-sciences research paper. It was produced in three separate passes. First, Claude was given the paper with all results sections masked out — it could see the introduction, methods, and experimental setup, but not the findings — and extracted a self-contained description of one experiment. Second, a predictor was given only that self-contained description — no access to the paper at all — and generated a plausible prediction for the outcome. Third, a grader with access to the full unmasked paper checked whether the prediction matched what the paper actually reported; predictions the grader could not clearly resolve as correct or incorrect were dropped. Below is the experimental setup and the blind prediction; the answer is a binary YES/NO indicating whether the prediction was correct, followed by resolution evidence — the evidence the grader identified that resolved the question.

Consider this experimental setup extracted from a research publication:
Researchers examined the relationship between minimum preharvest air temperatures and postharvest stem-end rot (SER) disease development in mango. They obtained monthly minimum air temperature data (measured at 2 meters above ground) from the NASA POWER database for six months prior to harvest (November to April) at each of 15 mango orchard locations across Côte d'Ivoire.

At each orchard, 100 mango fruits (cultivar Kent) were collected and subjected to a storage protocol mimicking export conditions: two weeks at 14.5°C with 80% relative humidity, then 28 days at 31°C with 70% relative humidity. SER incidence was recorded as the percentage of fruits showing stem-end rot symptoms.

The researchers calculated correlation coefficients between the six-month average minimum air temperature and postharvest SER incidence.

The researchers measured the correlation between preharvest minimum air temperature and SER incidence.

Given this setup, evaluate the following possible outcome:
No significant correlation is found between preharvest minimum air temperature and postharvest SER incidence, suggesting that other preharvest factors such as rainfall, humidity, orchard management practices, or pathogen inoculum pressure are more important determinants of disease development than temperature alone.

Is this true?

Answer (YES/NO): NO